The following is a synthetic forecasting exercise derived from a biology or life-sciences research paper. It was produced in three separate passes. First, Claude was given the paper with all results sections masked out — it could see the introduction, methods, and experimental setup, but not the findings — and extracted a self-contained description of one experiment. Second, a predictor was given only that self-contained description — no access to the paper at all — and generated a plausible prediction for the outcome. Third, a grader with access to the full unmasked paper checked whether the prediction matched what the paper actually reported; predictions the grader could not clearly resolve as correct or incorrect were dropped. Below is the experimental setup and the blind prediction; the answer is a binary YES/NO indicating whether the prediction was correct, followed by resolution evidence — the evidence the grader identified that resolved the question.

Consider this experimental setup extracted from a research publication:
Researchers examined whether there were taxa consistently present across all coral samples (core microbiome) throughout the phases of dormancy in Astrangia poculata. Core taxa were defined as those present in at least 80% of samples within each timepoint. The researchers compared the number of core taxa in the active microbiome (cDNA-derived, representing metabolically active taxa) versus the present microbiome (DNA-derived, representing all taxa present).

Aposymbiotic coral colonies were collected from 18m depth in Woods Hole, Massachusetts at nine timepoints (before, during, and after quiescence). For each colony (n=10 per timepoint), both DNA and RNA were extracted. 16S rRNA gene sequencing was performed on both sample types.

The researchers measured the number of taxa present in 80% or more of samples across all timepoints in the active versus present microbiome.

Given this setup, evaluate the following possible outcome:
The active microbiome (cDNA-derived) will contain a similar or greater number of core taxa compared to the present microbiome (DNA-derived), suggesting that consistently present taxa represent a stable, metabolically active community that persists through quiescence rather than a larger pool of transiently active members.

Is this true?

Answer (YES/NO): NO